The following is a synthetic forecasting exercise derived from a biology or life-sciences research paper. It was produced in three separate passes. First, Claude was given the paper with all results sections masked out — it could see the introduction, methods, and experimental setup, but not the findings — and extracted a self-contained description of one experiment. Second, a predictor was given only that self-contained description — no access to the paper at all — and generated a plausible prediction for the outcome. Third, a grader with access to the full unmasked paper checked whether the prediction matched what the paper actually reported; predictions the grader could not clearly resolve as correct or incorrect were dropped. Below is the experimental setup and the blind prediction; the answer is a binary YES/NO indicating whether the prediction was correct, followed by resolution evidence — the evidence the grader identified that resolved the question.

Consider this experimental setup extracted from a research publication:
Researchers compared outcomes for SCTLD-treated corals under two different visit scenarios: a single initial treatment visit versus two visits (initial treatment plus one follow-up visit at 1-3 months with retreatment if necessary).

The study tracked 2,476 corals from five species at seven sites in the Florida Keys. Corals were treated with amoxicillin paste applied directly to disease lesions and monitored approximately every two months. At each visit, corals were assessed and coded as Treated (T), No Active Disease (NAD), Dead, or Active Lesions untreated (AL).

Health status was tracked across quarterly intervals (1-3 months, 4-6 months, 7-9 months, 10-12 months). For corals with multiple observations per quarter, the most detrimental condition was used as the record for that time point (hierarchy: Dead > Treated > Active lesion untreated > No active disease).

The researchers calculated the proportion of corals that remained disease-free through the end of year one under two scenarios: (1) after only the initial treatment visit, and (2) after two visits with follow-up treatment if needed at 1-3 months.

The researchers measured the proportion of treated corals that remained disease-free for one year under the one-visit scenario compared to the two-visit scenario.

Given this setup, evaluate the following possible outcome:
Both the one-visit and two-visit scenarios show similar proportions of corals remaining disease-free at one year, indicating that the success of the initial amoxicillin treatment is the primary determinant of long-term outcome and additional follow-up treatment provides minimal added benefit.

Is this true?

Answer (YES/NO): NO